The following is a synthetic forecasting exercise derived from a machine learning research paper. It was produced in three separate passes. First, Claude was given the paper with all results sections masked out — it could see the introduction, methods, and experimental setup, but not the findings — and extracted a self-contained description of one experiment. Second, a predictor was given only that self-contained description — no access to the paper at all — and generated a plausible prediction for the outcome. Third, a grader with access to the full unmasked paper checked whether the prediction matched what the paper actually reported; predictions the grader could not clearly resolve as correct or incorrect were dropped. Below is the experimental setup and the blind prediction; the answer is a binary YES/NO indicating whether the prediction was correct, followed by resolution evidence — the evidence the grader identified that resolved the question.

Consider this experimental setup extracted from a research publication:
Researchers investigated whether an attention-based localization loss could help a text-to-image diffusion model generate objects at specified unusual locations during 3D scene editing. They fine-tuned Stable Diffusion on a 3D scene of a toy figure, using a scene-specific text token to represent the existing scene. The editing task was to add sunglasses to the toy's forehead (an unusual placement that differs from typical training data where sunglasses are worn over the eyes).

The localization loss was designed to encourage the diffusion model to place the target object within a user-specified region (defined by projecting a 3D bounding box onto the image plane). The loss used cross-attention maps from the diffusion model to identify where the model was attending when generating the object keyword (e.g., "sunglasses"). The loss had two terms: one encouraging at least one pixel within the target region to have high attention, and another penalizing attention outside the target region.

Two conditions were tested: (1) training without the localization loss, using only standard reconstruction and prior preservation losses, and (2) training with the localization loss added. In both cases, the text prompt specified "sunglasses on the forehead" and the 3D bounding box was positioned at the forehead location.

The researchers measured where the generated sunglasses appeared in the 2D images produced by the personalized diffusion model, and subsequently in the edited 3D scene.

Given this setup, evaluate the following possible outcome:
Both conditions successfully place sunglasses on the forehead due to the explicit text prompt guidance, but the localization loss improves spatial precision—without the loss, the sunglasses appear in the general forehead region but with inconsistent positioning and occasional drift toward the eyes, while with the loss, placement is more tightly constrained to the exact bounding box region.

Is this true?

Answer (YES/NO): NO